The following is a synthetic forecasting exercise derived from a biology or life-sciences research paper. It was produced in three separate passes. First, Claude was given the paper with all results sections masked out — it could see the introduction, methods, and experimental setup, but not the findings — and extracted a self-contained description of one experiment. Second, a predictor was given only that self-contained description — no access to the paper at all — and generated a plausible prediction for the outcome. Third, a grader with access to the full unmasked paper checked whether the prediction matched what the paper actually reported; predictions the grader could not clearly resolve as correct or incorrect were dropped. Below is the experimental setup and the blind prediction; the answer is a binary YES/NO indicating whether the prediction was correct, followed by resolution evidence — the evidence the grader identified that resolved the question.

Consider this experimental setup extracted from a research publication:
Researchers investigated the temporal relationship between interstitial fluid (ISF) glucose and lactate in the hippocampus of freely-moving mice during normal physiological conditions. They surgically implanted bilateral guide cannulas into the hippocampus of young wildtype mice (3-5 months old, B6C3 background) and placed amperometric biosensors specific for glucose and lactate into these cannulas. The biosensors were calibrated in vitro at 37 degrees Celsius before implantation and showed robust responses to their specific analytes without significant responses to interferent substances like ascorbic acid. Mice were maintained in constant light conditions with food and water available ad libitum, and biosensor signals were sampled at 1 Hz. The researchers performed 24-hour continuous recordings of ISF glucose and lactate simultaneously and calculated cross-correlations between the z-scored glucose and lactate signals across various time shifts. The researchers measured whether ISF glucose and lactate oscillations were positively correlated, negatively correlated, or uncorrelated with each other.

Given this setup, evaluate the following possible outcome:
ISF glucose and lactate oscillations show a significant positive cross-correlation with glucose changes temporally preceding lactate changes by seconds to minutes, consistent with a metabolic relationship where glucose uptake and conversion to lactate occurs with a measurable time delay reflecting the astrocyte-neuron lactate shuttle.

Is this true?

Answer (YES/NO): NO